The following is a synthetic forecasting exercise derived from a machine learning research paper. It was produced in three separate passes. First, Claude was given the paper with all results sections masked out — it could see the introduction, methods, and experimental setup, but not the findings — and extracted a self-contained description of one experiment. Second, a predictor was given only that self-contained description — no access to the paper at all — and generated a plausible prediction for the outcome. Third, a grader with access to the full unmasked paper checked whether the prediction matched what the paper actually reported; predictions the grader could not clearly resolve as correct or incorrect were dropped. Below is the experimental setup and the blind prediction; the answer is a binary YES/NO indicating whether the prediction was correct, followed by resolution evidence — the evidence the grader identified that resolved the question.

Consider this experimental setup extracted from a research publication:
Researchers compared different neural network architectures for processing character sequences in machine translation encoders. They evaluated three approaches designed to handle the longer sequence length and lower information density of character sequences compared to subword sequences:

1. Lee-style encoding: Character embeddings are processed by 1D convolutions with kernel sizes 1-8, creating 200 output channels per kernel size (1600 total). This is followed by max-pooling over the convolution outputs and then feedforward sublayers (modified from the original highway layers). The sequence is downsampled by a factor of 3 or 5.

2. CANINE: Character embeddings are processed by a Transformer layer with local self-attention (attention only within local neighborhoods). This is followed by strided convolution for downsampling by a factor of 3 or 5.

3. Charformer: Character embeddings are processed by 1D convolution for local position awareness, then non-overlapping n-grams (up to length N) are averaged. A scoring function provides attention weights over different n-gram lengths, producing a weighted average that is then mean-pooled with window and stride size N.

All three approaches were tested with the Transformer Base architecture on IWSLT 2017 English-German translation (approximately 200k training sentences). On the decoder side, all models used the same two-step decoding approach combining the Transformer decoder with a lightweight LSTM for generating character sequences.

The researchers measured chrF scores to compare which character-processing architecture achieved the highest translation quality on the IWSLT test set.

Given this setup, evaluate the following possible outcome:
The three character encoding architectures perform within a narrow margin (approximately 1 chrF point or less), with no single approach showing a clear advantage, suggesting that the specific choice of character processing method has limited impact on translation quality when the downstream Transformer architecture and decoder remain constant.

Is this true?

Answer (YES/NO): NO